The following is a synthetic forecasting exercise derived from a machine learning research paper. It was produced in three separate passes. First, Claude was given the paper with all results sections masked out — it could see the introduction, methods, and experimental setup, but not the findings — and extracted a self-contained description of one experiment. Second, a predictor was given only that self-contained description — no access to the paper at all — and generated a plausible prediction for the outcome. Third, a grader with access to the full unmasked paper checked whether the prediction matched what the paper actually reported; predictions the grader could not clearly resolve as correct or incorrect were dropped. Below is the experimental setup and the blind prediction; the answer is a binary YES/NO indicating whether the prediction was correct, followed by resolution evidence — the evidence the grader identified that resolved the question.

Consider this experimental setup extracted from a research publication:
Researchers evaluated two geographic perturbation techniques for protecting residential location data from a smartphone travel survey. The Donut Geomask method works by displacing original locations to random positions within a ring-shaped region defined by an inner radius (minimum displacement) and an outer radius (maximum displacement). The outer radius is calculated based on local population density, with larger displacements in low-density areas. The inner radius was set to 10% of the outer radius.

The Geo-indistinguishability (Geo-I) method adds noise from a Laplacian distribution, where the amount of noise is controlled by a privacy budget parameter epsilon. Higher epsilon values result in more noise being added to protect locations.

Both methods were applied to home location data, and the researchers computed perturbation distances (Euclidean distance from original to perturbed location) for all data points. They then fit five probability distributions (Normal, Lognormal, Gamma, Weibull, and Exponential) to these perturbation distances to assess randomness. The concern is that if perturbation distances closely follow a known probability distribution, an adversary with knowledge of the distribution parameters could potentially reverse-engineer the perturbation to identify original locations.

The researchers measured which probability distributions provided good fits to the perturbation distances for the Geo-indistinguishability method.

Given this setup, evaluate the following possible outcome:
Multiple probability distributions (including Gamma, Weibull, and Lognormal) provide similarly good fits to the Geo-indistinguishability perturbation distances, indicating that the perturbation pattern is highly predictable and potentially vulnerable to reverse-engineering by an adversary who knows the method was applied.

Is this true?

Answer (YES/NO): NO